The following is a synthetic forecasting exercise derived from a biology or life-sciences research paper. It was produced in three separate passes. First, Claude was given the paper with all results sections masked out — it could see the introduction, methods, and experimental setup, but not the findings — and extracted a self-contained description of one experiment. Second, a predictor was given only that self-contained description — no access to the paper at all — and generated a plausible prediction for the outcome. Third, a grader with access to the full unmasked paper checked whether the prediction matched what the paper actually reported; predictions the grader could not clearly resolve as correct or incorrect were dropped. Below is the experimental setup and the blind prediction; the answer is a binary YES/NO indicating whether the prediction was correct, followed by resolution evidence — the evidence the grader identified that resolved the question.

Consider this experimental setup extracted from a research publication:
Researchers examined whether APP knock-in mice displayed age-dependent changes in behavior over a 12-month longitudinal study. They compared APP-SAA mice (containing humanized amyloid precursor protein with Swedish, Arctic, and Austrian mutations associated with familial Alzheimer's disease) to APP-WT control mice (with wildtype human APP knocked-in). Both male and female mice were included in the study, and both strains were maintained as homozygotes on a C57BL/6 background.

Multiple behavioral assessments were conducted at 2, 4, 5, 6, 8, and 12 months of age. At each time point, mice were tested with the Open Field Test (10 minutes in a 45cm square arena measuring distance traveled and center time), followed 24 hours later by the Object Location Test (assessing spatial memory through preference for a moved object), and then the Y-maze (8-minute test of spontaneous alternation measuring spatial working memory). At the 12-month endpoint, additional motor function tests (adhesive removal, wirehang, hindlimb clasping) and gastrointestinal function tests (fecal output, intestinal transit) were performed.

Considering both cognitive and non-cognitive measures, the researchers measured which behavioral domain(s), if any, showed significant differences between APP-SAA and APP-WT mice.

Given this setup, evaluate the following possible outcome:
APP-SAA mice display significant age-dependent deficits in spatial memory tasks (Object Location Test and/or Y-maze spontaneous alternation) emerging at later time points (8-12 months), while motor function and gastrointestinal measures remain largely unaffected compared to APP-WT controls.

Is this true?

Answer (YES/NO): NO